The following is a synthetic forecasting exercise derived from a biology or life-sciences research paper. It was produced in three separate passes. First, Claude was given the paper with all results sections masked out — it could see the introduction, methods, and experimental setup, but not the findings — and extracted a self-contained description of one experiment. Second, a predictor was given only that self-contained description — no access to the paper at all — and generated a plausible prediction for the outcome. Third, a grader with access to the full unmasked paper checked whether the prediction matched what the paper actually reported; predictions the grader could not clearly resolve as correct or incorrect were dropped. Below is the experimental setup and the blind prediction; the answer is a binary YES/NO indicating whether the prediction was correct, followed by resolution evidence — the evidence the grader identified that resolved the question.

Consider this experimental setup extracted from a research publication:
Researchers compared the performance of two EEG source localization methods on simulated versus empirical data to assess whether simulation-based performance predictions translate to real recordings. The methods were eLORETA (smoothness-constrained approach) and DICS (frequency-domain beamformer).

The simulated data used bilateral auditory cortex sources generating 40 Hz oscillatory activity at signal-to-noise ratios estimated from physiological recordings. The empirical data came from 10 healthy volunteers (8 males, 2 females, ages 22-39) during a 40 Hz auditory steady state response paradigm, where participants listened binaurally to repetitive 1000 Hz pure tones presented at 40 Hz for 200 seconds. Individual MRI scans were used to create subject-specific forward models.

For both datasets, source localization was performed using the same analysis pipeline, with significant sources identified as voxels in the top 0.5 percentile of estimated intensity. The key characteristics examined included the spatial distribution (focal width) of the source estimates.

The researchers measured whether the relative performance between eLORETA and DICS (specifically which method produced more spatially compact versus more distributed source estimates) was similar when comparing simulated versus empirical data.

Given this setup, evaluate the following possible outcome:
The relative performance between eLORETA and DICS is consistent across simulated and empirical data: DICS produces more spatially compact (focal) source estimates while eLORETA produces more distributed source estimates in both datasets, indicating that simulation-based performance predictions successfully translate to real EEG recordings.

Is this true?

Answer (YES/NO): NO